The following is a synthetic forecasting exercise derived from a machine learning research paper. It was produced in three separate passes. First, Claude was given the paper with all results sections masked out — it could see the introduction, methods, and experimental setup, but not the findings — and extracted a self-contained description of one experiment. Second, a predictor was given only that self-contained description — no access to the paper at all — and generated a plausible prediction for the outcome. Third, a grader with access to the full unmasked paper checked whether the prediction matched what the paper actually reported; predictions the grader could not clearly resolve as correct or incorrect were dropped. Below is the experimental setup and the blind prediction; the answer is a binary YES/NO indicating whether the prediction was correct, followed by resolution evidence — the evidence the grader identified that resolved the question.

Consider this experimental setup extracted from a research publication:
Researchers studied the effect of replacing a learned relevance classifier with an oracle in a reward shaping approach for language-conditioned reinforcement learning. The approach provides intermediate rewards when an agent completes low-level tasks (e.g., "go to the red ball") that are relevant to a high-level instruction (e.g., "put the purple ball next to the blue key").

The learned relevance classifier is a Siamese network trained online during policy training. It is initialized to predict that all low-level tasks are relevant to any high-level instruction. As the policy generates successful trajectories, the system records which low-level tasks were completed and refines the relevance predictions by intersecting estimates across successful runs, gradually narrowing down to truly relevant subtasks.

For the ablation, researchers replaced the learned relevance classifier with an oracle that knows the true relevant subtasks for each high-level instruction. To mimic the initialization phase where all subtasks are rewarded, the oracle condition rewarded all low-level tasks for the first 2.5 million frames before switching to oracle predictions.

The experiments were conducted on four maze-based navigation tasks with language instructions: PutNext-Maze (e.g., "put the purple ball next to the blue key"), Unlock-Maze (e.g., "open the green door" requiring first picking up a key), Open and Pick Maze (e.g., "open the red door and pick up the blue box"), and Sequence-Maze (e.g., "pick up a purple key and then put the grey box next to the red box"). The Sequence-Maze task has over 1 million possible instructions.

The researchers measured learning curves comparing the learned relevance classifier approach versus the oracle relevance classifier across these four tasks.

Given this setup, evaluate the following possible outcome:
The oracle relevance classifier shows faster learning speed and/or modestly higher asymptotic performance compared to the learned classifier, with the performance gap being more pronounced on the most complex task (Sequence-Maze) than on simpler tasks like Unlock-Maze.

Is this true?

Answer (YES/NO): NO